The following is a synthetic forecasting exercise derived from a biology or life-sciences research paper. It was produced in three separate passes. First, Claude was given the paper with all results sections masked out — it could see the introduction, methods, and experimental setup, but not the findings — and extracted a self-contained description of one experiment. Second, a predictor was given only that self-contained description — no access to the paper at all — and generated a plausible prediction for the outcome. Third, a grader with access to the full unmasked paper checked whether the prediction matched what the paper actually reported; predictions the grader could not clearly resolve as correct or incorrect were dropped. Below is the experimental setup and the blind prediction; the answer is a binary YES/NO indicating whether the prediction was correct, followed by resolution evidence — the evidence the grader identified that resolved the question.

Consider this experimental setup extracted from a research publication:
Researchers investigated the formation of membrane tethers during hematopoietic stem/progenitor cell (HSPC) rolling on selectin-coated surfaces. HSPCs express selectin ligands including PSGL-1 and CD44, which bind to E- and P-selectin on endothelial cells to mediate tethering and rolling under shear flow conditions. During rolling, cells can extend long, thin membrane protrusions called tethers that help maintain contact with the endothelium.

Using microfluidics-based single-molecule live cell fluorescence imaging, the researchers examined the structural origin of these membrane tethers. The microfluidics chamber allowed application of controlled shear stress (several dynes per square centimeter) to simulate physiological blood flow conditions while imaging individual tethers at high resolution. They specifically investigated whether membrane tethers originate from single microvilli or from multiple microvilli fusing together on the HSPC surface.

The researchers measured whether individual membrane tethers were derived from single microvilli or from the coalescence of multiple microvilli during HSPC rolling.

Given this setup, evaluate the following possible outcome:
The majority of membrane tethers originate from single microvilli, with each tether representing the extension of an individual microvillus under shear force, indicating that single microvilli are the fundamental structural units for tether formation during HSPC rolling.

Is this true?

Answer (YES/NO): YES